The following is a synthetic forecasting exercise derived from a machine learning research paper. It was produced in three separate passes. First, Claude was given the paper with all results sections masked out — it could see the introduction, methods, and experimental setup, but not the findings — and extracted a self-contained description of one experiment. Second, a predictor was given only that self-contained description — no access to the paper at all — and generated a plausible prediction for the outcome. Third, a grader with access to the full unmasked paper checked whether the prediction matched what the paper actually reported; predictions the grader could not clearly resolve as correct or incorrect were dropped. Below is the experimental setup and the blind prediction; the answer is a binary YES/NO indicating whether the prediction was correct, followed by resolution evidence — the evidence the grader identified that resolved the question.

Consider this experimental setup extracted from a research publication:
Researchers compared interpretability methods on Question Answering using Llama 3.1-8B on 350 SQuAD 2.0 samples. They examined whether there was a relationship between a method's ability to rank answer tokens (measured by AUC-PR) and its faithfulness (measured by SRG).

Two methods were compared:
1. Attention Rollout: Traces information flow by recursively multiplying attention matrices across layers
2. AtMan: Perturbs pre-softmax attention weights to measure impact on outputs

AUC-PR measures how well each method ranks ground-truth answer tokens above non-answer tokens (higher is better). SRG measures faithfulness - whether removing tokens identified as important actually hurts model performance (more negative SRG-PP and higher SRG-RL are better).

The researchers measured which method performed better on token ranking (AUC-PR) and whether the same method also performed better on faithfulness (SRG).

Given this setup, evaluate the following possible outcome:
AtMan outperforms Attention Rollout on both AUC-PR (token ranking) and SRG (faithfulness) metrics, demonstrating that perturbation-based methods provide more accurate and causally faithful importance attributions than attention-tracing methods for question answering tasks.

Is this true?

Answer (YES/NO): NO